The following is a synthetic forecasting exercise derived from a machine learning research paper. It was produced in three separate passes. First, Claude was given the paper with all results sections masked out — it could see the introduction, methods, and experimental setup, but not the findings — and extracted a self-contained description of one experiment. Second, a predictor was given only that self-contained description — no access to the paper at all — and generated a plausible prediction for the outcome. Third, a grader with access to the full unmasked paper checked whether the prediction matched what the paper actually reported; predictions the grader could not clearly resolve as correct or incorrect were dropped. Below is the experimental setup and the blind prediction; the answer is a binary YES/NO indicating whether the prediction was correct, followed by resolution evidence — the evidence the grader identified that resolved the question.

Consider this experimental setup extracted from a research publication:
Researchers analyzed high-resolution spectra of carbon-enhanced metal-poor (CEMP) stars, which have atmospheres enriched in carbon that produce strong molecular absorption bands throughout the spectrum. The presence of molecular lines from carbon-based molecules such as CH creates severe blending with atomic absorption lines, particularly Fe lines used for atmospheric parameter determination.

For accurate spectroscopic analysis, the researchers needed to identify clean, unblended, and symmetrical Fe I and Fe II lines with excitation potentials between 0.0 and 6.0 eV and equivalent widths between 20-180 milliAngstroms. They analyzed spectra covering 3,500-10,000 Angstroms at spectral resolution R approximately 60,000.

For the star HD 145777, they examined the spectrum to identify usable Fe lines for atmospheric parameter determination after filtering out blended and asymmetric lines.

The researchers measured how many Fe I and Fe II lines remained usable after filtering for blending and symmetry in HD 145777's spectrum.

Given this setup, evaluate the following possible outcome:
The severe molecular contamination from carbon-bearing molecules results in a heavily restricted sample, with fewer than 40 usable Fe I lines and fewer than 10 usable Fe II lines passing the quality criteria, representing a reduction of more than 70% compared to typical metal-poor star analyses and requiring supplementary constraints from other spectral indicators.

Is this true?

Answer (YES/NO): NO